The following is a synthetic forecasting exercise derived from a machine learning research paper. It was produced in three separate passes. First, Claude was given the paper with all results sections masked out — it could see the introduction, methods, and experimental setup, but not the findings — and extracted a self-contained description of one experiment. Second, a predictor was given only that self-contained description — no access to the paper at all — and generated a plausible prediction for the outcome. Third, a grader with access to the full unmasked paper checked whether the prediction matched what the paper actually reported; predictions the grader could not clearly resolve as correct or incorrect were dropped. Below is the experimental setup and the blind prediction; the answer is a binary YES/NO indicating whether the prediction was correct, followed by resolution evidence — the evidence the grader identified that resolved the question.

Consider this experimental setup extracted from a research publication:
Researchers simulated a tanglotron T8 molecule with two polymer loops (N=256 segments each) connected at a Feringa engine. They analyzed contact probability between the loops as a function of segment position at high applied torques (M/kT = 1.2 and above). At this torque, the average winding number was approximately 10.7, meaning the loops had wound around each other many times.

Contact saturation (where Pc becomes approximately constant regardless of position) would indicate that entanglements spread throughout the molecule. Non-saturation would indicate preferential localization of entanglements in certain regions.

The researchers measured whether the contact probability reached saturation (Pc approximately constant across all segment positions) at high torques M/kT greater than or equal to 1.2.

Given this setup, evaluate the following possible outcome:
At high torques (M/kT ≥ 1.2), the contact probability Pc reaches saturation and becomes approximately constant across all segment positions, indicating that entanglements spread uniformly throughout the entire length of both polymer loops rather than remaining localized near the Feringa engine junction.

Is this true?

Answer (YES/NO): YES